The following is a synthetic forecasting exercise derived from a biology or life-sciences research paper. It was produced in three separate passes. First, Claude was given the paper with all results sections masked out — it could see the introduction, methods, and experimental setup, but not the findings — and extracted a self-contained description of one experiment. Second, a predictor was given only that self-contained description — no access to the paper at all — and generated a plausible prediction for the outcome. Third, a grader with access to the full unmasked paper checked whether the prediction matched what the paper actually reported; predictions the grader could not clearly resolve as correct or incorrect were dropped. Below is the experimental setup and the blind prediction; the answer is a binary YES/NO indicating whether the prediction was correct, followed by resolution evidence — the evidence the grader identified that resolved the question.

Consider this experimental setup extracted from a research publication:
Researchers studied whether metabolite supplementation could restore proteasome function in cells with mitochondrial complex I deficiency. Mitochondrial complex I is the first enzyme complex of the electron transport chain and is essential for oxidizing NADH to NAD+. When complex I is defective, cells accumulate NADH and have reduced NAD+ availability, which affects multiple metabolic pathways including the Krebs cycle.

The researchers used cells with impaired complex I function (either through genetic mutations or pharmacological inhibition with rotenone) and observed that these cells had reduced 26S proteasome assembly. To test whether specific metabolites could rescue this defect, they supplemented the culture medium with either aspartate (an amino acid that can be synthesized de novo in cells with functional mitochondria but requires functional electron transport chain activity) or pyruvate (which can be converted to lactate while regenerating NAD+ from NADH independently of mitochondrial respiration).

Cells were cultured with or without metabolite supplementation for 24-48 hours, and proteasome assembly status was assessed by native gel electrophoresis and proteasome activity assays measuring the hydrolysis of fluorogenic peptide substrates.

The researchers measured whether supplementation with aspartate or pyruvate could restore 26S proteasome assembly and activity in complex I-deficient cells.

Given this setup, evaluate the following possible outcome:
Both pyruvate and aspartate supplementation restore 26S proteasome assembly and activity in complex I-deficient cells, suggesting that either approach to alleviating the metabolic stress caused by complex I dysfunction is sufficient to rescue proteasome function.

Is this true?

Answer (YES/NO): YES